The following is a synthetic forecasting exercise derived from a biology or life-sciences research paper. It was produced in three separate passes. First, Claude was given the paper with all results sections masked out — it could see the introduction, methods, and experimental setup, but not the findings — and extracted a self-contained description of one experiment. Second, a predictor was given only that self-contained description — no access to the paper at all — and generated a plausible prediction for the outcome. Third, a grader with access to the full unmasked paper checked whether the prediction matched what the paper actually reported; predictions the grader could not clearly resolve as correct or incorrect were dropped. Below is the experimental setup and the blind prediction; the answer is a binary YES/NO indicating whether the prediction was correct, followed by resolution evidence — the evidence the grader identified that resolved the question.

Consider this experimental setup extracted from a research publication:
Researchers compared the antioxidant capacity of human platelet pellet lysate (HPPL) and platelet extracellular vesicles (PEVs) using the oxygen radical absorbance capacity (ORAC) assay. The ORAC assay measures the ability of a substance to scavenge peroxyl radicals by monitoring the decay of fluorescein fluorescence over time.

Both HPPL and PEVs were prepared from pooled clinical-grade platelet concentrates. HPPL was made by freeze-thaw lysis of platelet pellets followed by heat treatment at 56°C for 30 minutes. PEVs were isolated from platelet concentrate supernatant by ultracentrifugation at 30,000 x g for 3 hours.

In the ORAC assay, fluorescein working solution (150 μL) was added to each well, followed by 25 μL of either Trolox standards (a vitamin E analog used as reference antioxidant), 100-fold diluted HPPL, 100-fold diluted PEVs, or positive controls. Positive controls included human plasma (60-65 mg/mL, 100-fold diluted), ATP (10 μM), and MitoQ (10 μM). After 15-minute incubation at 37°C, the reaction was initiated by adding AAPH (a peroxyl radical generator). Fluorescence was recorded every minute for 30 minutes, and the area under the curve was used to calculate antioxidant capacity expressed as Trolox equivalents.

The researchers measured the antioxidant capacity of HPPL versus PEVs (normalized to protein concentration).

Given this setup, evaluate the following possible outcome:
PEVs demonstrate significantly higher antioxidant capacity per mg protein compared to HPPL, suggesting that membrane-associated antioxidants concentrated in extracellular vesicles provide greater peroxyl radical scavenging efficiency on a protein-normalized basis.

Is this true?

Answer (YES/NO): YES